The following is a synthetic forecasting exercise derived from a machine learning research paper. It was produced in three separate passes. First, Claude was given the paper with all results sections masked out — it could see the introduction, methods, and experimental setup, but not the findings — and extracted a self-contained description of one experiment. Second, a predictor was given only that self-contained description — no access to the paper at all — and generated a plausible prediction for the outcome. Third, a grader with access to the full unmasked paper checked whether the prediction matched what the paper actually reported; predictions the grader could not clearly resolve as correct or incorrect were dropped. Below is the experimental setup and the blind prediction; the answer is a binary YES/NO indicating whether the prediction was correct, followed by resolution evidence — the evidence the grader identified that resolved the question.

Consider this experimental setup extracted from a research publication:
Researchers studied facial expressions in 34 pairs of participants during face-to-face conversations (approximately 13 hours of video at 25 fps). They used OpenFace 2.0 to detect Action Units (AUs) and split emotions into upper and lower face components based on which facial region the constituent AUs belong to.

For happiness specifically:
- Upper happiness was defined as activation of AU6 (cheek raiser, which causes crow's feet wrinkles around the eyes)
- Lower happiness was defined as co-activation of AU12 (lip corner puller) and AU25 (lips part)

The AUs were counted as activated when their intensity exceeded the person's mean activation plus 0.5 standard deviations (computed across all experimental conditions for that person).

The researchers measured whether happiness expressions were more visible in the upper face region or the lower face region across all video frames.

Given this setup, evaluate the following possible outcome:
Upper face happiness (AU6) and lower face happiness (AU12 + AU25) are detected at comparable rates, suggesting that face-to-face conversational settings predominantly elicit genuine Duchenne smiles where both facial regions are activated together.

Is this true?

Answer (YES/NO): NO